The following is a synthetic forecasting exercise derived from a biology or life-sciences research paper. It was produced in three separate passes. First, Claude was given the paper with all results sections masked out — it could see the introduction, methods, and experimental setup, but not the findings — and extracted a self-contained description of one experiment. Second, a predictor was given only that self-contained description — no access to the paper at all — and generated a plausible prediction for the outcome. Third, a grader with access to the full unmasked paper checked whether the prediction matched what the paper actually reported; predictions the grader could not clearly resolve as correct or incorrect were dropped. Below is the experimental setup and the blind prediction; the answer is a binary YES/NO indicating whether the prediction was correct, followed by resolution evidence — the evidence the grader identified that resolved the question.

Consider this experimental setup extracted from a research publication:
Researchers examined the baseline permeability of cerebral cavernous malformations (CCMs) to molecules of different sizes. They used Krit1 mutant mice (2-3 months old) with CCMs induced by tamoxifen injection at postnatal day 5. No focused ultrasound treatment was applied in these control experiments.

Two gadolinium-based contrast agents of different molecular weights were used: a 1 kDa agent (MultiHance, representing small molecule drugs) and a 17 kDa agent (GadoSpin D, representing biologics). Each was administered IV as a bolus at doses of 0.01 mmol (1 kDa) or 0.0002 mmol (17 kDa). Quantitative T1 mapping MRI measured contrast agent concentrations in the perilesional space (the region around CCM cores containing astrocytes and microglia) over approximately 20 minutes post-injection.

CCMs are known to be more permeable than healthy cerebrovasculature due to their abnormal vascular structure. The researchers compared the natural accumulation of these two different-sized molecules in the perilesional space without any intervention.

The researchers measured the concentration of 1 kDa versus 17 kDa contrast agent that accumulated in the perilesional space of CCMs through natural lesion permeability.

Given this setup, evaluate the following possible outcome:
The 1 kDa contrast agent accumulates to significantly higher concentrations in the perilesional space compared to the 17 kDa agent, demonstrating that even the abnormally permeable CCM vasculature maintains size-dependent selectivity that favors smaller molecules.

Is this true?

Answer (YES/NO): YES